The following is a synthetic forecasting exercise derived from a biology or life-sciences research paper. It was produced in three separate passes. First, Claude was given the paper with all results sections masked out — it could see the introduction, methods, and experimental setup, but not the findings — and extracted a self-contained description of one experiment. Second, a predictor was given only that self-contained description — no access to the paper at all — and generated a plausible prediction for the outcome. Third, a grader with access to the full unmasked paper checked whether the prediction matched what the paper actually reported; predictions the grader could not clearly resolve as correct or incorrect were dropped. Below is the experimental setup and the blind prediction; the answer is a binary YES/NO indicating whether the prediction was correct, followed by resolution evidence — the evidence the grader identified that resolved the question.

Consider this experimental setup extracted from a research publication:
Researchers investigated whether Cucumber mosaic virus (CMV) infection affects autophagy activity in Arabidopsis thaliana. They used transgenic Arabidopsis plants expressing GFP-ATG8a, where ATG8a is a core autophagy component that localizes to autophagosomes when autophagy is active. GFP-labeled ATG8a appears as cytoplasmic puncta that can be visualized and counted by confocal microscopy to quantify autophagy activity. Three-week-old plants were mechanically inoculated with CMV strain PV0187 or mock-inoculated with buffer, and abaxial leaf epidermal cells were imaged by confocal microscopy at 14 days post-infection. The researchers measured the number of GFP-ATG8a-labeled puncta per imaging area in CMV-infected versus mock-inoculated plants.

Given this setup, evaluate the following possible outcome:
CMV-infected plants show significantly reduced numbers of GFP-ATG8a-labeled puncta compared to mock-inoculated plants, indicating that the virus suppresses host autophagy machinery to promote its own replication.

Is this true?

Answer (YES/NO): NO